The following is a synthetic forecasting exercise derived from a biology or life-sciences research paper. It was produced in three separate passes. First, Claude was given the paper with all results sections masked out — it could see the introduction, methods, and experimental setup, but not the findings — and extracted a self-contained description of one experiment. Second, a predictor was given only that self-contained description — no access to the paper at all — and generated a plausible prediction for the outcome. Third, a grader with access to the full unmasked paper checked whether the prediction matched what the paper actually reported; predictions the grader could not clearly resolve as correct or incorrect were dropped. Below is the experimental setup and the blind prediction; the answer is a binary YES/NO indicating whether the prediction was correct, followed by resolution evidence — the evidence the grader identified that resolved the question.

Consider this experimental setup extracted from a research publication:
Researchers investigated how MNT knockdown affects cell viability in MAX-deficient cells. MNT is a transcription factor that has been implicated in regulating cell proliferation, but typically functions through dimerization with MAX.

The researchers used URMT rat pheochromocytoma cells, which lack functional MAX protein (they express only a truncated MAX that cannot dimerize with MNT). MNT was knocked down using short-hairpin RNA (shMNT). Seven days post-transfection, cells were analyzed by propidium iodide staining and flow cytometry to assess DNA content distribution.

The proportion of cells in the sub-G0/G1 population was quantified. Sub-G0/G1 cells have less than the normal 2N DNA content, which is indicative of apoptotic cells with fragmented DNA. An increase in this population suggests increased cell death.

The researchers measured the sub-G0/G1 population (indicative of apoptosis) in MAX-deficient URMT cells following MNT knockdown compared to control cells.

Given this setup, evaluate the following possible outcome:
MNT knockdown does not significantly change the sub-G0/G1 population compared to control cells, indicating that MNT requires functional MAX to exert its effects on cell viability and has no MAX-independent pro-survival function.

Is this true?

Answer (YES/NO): NO